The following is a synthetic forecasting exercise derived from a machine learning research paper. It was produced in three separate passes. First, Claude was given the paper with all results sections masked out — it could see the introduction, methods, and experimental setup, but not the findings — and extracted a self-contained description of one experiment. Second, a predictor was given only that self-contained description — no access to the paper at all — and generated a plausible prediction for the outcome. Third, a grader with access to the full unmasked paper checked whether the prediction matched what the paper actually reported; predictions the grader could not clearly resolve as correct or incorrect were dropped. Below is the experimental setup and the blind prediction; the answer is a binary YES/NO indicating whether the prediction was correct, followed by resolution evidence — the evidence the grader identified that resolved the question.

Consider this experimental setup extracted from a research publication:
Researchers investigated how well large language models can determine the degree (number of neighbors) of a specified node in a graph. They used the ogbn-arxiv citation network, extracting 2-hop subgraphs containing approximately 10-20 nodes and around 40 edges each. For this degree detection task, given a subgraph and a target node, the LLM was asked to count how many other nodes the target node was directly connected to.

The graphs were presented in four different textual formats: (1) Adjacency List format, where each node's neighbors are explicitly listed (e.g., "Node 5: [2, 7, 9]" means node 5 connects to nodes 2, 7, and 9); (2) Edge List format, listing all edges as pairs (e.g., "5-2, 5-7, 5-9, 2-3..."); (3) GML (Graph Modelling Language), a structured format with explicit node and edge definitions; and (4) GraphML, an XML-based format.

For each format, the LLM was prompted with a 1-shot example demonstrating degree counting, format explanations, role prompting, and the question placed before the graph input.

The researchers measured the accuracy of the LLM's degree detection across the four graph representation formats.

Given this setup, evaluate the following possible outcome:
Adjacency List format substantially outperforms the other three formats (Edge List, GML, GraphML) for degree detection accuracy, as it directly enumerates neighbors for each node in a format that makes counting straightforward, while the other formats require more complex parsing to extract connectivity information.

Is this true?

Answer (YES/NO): NO